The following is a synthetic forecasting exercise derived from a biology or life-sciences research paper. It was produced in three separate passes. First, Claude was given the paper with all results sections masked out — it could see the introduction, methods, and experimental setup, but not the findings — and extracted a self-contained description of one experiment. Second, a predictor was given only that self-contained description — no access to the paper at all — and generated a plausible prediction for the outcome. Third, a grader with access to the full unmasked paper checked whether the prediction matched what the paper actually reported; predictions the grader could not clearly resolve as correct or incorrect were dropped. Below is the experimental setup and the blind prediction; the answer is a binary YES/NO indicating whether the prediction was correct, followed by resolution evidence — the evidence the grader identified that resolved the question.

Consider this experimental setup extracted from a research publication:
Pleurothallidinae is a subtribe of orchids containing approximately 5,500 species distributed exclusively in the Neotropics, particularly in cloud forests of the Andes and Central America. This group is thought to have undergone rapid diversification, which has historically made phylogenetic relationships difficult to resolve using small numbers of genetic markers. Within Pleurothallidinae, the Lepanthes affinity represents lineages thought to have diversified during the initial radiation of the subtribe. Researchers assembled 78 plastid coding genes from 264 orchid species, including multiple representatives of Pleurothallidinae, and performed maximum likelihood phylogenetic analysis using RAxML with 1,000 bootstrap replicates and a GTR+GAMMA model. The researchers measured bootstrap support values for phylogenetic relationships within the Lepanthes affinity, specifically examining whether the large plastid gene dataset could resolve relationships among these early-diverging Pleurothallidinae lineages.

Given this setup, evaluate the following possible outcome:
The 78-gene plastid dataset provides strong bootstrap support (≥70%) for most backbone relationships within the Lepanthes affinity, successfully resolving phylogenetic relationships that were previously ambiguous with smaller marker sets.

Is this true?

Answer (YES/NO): NO